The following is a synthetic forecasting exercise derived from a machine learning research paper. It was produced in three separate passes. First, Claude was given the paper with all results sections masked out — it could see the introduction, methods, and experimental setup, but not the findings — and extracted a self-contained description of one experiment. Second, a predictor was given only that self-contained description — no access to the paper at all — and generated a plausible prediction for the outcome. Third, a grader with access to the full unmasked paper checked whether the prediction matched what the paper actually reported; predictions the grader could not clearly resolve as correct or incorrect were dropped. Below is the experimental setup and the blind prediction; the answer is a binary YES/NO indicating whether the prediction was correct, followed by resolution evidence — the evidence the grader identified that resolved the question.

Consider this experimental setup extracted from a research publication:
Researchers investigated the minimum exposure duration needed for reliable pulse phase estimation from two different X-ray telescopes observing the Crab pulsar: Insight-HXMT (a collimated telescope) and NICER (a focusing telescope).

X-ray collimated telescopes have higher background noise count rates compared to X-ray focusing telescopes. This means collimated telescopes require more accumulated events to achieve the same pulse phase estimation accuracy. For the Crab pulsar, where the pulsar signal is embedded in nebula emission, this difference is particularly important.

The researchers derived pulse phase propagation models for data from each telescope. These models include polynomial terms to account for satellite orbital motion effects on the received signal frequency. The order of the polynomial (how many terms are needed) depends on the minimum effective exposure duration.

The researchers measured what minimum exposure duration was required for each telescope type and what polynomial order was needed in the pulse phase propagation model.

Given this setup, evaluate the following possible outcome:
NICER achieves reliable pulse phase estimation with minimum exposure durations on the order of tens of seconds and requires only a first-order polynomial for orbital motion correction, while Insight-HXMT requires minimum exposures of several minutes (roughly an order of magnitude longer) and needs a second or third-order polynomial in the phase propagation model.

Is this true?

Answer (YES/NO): NO